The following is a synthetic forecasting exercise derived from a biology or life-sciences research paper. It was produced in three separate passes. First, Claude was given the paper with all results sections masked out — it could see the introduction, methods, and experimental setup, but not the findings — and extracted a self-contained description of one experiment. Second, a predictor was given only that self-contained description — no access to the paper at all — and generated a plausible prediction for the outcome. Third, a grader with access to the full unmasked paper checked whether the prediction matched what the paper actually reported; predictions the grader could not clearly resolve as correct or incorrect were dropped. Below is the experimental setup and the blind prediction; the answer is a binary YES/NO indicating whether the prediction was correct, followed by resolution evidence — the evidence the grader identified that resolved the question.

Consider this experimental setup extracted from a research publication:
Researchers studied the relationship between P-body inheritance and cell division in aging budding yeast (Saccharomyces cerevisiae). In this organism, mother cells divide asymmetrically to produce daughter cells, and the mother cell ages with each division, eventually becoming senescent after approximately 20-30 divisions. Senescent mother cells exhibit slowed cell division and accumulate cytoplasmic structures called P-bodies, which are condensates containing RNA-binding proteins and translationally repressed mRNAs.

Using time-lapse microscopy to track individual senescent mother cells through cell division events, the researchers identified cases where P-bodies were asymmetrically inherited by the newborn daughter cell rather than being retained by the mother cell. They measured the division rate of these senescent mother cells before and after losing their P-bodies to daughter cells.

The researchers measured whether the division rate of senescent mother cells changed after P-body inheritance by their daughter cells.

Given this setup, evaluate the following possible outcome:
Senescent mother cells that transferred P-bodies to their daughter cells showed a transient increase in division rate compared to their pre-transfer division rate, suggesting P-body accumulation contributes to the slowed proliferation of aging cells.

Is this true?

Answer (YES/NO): NO